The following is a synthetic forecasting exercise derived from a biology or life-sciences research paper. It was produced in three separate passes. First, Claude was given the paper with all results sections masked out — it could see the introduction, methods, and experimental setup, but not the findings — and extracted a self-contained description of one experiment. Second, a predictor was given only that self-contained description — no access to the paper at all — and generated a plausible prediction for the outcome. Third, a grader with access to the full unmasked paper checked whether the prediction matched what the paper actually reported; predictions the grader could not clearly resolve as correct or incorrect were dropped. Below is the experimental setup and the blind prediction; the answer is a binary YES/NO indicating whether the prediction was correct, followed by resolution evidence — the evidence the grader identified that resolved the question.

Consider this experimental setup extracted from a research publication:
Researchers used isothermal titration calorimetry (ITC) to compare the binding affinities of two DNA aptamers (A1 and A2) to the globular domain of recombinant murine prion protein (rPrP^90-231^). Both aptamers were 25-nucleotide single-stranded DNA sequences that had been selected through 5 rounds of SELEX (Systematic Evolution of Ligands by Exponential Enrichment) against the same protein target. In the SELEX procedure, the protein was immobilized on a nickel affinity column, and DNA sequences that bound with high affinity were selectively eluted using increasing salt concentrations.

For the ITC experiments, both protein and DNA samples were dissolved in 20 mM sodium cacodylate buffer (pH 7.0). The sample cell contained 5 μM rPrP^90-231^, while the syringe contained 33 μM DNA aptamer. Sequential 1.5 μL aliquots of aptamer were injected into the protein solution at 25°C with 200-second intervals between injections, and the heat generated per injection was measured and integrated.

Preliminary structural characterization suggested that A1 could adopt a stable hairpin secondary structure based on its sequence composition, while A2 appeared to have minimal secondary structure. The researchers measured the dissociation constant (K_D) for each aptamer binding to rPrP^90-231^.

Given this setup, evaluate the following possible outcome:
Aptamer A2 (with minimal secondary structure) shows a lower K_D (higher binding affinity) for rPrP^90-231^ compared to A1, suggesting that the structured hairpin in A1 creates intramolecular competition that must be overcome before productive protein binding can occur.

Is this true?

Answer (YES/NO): NO